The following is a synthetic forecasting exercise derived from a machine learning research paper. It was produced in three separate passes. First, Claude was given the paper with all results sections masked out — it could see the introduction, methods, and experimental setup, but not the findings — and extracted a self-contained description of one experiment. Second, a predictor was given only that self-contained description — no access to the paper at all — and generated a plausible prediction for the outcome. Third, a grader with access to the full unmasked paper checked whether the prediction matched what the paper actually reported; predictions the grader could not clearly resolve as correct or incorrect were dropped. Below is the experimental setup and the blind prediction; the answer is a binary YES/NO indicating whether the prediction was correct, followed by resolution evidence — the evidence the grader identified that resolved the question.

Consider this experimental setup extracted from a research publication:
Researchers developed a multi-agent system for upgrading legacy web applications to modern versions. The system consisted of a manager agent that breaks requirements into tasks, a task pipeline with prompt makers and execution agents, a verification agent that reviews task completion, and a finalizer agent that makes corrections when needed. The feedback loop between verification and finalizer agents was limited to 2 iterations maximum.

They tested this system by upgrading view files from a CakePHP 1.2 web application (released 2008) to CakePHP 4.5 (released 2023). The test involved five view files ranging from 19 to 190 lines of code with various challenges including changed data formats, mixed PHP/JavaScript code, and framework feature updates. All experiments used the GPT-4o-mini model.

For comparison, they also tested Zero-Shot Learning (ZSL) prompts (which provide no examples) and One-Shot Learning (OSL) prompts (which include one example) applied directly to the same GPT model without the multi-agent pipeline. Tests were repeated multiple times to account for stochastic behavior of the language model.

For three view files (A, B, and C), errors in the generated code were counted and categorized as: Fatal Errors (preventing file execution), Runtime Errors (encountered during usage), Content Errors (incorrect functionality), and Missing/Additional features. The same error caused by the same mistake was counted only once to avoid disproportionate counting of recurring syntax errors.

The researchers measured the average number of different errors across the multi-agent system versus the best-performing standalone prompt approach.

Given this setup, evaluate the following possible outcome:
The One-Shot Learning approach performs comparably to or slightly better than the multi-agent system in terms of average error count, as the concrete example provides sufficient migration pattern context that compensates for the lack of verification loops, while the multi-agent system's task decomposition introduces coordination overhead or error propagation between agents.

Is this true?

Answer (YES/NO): YES